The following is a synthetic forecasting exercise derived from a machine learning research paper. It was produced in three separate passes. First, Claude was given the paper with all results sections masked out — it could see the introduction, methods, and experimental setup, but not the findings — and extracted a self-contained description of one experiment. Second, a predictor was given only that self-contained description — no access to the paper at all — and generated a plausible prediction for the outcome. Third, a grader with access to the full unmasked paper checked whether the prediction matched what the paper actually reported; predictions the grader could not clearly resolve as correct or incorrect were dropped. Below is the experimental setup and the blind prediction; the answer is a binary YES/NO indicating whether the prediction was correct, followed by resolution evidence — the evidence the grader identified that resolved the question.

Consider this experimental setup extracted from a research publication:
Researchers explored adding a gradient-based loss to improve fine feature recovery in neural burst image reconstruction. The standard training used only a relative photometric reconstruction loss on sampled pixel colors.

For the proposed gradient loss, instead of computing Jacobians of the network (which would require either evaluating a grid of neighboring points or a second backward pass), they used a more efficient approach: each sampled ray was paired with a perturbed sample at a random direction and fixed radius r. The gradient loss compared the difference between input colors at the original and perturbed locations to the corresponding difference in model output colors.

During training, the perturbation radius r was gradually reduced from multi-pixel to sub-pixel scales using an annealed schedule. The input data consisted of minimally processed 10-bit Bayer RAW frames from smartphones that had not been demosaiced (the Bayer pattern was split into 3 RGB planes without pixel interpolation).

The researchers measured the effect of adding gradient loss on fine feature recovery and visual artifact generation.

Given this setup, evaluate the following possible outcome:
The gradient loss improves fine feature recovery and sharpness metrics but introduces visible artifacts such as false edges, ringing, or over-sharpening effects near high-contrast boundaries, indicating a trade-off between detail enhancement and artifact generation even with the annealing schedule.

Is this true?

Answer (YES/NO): NO